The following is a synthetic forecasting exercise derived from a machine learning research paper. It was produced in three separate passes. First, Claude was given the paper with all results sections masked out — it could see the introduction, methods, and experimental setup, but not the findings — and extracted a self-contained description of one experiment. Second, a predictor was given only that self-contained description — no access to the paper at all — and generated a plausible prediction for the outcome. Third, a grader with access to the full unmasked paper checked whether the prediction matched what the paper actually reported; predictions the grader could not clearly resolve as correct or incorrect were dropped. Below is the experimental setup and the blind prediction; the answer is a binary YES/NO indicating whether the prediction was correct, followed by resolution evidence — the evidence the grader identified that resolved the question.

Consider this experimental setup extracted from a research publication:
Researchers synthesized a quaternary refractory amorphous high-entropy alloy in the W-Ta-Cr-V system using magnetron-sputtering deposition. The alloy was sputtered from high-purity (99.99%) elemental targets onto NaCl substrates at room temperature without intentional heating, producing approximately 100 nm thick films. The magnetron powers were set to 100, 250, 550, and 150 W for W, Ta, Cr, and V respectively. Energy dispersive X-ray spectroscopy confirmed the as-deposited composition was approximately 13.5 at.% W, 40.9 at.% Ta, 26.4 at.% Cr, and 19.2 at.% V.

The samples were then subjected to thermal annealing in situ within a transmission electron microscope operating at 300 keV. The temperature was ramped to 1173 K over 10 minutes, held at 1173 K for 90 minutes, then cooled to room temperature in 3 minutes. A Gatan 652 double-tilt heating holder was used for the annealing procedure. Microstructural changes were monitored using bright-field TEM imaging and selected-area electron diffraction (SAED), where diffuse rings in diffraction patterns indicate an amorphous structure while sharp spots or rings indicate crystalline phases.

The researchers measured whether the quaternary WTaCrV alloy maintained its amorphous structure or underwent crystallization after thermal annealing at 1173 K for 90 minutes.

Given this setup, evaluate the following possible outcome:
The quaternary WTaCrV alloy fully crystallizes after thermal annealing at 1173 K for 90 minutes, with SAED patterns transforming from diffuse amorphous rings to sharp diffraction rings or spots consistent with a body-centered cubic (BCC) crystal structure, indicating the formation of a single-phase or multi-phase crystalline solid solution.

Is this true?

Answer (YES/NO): NO